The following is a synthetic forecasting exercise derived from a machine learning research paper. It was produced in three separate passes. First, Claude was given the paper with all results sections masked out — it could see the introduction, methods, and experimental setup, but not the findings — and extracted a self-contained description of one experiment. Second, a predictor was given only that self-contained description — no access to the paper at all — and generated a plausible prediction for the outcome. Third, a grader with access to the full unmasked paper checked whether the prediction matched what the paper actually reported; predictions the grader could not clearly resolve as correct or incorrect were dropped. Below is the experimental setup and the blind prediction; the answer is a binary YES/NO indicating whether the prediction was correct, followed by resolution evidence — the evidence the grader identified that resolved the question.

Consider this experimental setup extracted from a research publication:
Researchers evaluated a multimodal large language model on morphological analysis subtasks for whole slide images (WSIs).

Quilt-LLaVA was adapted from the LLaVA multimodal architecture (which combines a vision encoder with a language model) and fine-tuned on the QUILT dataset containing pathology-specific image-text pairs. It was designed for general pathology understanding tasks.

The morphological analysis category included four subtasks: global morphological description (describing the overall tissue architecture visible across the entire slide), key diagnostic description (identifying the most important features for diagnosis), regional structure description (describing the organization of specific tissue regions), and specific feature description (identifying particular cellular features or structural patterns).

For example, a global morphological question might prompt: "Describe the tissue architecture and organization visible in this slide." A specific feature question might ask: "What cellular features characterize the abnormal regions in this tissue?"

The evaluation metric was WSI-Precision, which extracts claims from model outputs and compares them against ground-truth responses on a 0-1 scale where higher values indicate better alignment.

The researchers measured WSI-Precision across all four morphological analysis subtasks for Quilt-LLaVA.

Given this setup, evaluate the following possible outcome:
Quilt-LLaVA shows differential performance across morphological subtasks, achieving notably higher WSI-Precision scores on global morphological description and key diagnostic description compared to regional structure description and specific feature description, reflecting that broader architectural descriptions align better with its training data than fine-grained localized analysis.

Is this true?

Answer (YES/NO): NO